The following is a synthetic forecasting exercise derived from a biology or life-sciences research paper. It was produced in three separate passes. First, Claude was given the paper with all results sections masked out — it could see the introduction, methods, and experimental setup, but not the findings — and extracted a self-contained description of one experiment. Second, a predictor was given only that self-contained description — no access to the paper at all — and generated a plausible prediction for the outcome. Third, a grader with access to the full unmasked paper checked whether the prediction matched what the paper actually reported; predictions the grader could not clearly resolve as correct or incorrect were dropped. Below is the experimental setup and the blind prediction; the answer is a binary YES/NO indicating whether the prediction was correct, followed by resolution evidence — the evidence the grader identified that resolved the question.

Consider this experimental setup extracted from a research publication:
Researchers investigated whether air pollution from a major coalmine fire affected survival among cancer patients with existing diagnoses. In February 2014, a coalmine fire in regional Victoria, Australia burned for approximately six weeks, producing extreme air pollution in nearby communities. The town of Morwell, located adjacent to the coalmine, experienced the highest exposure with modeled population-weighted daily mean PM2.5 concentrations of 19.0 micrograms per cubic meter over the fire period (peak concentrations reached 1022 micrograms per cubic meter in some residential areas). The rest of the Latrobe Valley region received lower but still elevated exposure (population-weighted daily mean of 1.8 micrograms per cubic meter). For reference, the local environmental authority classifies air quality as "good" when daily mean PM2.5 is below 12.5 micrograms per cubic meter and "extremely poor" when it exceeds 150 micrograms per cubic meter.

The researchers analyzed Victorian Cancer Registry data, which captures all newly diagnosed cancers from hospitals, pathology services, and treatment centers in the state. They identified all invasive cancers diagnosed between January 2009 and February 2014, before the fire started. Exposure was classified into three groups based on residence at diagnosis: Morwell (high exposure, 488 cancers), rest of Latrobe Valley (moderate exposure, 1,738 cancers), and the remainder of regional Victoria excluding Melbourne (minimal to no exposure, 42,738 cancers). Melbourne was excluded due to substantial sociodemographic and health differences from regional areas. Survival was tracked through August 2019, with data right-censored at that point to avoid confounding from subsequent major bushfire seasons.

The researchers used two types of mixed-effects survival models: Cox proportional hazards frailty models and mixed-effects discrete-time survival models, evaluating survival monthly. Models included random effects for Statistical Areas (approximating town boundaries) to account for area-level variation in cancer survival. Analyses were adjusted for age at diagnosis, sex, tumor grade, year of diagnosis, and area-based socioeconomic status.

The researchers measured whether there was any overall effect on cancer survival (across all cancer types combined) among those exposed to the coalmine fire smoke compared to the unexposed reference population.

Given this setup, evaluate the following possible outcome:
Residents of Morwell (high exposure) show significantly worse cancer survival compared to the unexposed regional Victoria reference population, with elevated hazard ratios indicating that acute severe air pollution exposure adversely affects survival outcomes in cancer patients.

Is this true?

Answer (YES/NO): NO